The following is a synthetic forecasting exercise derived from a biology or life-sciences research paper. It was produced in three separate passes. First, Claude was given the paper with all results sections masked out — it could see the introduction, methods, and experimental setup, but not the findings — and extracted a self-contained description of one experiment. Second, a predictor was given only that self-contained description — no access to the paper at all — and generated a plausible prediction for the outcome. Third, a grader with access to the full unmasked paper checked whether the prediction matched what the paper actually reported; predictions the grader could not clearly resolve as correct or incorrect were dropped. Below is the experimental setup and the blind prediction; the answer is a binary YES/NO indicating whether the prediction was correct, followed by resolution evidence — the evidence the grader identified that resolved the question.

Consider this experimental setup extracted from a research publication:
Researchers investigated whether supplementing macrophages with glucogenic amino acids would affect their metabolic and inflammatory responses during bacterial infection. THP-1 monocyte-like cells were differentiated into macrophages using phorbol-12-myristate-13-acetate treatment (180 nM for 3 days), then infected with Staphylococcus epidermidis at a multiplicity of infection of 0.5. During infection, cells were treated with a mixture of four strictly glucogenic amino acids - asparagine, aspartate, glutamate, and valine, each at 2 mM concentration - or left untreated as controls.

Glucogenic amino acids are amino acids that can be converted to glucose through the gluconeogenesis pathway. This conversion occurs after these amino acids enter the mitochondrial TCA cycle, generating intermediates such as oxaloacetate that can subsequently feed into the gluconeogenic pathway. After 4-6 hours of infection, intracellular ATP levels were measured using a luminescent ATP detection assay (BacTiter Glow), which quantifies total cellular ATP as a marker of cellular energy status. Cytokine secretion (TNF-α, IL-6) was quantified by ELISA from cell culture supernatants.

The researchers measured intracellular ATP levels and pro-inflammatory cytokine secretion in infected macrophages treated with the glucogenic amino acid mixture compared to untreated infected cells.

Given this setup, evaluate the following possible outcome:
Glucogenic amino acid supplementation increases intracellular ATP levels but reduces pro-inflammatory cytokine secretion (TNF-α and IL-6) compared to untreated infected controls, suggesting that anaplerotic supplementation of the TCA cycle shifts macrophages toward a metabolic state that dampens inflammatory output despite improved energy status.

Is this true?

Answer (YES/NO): YES